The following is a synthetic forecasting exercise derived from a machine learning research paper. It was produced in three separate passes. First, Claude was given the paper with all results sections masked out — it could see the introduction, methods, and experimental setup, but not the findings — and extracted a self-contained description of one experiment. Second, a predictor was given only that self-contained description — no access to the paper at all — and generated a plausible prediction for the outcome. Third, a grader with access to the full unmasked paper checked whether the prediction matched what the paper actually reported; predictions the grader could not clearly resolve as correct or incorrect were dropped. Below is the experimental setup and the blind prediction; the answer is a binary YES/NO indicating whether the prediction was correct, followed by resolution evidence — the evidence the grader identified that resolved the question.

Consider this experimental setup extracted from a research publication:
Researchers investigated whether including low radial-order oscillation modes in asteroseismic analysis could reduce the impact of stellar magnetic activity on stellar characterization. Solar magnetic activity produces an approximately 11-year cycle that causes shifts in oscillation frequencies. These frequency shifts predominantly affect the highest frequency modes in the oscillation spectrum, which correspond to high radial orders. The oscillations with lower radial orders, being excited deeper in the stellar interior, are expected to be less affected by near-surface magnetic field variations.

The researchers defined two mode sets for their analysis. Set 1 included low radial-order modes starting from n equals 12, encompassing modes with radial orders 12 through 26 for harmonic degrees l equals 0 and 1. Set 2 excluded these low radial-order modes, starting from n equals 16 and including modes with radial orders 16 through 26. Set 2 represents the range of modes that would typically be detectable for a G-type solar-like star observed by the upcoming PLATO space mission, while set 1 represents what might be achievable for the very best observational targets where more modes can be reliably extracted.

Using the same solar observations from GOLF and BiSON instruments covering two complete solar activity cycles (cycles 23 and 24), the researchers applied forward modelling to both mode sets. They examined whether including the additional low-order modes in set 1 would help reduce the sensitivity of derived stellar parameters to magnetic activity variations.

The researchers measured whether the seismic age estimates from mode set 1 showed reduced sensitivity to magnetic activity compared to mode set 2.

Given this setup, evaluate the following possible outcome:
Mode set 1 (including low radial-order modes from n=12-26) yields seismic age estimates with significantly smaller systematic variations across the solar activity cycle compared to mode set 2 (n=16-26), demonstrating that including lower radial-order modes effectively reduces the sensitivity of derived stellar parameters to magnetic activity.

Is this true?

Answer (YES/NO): NO